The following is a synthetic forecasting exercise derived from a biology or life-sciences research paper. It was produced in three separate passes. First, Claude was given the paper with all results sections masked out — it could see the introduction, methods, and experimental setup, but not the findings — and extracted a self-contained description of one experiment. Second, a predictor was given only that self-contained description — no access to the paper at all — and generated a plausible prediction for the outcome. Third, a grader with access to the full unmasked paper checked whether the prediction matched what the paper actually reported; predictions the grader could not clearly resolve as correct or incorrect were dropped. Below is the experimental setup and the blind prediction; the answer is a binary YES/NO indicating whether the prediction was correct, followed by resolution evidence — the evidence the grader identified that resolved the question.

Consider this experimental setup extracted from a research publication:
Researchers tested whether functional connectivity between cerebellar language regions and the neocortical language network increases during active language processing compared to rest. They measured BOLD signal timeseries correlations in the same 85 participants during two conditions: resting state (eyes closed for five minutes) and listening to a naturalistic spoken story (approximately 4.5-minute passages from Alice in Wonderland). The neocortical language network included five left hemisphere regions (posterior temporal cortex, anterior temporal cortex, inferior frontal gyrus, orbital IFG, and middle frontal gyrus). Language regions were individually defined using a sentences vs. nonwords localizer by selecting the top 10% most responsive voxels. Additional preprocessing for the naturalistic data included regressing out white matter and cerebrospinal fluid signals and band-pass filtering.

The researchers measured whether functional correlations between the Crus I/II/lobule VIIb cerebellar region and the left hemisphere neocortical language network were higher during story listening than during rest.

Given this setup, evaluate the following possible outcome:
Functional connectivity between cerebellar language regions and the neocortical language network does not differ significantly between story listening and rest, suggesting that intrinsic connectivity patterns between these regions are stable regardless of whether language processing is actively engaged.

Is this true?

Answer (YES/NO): NO